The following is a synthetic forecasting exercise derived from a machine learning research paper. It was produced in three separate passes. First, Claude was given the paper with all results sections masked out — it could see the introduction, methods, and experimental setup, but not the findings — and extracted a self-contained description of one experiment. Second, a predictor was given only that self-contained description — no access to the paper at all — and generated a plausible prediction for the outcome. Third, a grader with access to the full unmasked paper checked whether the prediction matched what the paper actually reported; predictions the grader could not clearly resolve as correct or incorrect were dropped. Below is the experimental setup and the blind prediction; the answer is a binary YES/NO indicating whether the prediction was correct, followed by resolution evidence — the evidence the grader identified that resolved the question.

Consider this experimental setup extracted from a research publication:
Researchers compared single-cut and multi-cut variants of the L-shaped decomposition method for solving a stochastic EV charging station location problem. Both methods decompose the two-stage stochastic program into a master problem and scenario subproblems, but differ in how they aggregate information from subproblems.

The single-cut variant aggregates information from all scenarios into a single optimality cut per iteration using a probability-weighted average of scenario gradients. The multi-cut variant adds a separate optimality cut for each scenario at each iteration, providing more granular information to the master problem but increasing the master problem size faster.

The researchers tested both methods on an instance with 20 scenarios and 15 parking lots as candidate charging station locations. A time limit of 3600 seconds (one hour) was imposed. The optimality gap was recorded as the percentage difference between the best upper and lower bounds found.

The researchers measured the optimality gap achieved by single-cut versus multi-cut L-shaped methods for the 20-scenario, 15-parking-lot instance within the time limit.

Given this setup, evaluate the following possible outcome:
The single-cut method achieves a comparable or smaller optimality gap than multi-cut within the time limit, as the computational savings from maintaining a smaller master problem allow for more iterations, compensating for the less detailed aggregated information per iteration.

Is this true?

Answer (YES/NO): NO